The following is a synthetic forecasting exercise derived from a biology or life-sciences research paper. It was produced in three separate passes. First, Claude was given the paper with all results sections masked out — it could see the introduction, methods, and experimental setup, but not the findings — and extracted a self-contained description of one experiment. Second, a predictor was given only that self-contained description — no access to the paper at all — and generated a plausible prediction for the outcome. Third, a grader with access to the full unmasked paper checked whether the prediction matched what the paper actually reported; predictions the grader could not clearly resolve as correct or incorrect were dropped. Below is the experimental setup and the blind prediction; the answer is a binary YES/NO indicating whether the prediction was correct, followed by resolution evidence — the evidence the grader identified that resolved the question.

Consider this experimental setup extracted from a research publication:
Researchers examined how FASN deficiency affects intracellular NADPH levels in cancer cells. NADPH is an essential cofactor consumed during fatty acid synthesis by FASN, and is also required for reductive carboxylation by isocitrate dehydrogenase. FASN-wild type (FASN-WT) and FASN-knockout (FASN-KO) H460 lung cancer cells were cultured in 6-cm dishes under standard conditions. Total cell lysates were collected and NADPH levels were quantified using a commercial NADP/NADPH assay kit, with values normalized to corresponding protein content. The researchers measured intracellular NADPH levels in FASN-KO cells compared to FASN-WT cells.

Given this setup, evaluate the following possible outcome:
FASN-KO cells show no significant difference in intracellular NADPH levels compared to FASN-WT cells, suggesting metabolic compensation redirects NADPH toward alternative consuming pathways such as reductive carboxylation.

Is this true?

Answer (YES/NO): NO